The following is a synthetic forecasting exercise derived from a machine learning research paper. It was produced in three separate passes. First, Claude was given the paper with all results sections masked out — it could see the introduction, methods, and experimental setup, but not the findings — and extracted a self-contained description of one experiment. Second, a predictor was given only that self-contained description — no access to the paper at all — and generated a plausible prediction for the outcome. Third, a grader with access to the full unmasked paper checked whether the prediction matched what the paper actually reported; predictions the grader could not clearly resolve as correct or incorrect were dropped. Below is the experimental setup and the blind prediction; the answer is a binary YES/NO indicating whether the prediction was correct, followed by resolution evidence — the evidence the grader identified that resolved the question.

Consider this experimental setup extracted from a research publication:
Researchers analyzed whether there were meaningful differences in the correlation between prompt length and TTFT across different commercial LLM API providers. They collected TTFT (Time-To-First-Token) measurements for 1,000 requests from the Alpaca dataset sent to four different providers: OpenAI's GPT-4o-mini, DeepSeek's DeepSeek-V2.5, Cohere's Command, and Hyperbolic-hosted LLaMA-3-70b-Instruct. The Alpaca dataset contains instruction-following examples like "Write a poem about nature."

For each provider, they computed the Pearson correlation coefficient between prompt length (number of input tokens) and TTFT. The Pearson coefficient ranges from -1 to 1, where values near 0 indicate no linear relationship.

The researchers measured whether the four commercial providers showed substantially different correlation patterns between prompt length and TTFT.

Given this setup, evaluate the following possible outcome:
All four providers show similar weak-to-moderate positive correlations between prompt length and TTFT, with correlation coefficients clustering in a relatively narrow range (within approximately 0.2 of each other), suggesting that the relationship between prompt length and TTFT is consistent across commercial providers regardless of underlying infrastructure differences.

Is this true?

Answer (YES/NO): NO